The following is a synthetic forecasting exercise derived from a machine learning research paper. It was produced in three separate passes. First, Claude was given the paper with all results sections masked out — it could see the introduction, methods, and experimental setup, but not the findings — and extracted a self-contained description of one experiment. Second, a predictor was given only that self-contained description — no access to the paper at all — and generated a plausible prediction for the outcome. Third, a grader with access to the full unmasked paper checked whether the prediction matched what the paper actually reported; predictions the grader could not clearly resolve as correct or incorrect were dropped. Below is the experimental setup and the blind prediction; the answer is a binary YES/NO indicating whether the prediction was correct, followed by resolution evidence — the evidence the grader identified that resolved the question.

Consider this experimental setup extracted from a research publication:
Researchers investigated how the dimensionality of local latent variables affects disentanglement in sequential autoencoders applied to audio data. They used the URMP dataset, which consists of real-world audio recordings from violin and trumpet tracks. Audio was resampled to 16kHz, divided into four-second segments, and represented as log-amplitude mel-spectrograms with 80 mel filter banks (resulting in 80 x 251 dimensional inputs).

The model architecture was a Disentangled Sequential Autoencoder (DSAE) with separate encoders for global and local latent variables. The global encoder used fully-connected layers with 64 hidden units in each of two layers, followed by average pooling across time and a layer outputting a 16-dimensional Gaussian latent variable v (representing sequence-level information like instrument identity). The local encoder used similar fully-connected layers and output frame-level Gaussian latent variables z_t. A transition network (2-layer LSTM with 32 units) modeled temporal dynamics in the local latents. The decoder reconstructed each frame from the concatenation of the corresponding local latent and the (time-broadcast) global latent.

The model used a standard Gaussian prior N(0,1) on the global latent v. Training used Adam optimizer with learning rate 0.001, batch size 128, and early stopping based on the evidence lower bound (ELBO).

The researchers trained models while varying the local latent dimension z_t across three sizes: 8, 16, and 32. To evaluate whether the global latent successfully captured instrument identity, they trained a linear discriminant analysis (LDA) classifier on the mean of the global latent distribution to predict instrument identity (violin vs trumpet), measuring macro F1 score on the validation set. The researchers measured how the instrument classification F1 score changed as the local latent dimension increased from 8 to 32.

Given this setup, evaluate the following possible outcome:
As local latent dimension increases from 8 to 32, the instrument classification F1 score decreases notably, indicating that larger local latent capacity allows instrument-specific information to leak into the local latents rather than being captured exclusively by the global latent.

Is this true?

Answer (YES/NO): YES